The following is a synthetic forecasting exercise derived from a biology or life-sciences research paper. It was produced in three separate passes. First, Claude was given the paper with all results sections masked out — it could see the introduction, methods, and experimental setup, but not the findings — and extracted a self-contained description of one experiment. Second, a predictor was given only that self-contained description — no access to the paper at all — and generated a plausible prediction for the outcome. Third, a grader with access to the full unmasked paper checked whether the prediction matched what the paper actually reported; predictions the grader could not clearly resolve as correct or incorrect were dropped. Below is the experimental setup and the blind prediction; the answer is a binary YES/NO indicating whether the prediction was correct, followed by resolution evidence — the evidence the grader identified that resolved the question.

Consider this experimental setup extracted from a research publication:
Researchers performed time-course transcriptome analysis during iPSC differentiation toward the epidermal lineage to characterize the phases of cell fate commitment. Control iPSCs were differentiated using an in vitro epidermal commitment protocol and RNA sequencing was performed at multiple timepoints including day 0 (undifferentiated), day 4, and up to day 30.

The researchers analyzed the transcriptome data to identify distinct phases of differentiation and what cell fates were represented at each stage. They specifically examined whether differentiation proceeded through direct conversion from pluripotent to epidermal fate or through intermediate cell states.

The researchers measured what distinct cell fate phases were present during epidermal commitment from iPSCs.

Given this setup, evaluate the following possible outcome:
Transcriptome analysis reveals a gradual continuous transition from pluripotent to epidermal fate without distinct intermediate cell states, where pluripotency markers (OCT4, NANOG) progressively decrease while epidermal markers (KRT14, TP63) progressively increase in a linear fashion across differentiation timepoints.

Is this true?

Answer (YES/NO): NO